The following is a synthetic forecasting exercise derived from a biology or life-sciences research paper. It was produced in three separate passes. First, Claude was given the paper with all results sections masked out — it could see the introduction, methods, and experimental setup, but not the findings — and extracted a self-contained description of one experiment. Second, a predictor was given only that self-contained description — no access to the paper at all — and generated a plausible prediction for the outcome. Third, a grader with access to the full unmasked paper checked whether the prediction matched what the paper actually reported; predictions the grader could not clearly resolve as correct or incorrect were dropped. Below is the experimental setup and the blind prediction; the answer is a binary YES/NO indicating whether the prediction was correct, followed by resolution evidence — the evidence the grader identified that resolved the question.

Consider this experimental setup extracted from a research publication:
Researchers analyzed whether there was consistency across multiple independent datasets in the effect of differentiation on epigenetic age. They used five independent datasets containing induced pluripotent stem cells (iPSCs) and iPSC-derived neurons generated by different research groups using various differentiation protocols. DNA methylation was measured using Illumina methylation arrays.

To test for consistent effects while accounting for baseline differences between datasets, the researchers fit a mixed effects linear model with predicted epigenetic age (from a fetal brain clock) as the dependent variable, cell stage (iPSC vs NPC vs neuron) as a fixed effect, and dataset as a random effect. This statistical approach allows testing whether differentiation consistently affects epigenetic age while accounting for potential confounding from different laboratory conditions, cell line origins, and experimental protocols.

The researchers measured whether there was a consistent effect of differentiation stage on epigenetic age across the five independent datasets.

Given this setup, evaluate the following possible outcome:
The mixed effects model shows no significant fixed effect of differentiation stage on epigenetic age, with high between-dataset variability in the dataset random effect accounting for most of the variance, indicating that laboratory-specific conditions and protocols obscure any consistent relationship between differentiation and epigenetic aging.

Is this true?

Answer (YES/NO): NO